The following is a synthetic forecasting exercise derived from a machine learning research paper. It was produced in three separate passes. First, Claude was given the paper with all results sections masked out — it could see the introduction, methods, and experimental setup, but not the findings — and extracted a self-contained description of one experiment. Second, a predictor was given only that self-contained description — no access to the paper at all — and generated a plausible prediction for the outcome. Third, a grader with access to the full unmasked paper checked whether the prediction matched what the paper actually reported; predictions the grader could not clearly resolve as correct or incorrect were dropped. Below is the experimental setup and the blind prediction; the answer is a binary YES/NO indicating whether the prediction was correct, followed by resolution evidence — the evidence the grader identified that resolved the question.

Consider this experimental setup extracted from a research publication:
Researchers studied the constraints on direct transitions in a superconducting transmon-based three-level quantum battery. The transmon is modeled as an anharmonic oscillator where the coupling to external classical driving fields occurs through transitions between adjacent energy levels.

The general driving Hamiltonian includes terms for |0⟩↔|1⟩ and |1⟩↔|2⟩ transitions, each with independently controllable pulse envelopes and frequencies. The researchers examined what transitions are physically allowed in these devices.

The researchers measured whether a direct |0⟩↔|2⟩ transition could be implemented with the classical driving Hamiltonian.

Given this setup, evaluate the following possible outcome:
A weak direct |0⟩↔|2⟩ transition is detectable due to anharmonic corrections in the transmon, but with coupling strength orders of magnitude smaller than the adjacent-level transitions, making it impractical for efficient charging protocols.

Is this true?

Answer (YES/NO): NO